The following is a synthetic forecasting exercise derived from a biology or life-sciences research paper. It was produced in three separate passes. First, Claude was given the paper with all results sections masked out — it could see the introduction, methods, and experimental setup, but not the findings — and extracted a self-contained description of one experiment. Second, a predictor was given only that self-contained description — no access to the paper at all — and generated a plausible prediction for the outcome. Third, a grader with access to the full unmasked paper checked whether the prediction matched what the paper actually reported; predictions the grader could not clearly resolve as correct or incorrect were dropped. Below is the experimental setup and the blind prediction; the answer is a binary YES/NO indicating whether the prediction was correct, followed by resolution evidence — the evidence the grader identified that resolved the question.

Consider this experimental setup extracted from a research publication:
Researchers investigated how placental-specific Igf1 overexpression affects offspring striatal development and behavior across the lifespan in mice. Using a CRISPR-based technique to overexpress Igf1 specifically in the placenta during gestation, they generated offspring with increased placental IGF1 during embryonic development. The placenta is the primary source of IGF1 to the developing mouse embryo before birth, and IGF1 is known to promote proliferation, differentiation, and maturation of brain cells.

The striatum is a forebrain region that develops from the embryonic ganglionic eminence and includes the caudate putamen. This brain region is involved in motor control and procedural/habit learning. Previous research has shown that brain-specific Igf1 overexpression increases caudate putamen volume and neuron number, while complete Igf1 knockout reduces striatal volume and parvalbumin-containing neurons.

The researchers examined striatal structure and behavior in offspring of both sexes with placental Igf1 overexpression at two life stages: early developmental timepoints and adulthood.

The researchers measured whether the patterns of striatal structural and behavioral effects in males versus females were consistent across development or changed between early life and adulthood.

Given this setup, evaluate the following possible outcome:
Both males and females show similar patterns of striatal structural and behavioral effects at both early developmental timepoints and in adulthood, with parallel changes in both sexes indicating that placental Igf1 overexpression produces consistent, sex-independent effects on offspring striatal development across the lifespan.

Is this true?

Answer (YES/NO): NO